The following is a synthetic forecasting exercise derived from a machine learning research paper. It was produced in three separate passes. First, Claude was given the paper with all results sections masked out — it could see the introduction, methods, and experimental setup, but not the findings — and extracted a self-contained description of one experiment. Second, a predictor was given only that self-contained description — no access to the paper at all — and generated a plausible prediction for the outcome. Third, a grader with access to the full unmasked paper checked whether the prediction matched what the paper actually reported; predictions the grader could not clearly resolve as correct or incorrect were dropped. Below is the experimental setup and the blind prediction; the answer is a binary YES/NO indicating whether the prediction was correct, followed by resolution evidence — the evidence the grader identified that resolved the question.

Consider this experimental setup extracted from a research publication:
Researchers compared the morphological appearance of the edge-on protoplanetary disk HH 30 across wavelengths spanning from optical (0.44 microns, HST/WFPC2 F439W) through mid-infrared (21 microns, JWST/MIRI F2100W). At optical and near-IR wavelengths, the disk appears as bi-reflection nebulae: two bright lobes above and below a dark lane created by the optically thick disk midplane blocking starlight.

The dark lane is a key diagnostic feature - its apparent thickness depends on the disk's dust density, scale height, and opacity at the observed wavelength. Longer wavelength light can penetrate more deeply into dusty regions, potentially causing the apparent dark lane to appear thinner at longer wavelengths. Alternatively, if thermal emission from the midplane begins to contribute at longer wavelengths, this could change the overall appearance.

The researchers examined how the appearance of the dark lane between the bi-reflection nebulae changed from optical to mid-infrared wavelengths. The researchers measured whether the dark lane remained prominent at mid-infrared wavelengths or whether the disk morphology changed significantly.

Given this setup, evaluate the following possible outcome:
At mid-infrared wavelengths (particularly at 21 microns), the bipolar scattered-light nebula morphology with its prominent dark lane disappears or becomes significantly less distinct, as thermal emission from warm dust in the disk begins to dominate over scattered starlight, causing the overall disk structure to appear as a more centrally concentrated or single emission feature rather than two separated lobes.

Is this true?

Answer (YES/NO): NO